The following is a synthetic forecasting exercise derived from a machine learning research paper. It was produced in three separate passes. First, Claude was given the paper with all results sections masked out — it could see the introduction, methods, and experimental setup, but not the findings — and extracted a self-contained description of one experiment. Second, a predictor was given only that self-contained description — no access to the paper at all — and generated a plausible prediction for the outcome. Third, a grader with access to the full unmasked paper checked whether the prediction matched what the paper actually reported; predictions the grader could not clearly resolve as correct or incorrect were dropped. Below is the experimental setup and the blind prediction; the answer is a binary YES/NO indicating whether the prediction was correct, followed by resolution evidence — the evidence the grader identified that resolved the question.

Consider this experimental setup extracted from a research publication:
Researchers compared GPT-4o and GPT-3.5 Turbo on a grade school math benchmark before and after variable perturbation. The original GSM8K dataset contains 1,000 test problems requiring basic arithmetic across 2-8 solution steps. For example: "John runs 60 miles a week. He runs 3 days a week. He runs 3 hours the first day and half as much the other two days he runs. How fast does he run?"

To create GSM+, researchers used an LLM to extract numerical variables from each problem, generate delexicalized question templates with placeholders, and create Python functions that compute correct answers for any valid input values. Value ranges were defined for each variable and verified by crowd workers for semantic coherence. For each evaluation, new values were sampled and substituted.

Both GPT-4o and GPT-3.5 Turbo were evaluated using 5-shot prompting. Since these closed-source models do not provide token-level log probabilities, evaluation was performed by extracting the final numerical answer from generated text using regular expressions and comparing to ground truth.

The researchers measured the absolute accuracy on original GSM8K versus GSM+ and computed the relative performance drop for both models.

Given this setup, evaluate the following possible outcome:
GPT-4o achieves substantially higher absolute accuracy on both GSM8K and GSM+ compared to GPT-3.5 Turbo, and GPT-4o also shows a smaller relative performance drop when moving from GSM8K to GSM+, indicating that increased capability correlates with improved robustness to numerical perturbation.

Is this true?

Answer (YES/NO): YES